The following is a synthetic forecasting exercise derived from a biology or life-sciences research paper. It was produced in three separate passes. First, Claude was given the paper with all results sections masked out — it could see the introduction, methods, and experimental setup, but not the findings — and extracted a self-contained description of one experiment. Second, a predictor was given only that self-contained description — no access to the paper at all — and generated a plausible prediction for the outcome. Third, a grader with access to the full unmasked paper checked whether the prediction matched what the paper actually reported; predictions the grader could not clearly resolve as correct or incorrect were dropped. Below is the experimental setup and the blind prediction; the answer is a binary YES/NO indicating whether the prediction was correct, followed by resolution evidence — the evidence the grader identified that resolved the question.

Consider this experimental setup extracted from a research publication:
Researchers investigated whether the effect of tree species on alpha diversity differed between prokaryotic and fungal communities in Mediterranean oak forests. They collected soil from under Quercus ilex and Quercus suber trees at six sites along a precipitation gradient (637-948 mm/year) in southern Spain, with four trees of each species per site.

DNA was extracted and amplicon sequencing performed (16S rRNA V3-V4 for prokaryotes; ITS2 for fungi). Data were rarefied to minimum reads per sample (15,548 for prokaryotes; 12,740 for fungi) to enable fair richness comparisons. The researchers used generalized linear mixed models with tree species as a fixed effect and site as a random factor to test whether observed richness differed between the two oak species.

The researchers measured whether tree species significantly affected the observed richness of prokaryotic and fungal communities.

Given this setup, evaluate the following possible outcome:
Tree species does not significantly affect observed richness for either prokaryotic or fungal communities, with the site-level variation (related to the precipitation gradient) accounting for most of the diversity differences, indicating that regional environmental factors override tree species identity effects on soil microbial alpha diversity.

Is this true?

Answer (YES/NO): NO